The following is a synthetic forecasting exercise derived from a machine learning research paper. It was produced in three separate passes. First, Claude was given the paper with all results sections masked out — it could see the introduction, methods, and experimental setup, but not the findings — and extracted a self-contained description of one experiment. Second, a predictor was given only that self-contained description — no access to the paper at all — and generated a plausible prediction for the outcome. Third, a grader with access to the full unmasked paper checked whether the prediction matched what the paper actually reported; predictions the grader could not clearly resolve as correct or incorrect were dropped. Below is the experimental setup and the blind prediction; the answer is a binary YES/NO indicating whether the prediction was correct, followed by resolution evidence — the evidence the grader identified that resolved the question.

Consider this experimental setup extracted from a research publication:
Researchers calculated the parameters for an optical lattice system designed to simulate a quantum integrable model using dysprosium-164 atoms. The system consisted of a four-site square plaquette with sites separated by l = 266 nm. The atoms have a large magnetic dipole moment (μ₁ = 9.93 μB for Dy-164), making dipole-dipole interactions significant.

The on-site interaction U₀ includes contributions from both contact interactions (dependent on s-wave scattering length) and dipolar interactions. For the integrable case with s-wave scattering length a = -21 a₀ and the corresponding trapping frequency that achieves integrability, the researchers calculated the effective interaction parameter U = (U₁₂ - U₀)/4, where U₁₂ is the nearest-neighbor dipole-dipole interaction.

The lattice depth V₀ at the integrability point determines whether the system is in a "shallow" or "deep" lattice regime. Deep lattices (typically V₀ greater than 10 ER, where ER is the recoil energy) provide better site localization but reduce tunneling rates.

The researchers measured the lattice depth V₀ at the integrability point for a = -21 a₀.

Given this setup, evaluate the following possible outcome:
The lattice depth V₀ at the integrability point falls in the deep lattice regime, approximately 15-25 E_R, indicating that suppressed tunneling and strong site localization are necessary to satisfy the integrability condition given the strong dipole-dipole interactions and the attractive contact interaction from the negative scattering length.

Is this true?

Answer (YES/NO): YES